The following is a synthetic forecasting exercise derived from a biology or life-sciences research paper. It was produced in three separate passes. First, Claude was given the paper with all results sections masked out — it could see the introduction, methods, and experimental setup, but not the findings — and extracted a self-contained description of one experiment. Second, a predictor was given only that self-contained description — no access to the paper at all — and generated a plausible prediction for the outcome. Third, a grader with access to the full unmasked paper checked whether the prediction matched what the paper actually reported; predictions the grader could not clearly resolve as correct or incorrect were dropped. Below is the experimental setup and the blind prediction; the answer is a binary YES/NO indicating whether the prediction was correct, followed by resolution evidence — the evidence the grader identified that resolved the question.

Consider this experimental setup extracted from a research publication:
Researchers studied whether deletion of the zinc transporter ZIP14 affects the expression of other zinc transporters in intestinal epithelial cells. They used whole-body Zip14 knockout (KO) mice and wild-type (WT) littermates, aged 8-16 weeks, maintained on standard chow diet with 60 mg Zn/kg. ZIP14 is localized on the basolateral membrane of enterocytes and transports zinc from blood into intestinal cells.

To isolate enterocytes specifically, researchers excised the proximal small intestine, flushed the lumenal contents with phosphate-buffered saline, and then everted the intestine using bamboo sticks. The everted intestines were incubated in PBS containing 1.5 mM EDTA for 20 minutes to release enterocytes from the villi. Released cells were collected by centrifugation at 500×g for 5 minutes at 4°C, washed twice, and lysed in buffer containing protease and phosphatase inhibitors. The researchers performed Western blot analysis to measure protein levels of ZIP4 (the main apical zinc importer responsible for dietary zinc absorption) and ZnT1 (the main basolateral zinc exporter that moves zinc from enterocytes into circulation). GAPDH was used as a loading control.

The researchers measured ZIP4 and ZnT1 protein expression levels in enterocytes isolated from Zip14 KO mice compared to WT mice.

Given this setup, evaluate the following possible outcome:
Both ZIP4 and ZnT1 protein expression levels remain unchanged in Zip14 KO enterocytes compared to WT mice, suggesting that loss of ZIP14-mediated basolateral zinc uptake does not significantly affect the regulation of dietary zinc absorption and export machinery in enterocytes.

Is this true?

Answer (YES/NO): NO